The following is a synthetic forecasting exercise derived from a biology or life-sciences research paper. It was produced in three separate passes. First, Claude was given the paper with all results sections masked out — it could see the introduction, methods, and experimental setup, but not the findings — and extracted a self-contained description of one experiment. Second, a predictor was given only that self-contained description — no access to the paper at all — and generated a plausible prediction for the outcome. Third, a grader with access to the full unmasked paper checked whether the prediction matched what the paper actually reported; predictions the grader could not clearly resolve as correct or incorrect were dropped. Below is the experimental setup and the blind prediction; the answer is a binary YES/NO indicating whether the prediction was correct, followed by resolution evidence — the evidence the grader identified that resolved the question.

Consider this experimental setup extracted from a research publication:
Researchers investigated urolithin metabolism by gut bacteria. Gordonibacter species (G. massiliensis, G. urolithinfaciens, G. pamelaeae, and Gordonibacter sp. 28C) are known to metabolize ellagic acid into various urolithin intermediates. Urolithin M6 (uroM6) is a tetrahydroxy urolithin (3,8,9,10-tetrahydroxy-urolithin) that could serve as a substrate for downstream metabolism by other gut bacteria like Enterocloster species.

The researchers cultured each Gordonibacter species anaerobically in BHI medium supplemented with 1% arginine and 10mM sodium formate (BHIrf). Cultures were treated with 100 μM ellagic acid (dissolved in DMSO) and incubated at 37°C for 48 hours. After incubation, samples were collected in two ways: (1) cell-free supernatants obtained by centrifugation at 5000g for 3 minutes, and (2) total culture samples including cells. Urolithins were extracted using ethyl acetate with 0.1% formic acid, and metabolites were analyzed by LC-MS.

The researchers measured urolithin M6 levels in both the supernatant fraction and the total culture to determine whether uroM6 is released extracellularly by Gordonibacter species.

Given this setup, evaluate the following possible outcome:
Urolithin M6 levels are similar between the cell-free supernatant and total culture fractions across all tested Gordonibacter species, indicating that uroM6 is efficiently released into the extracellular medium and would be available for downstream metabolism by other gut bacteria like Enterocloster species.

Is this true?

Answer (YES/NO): NO